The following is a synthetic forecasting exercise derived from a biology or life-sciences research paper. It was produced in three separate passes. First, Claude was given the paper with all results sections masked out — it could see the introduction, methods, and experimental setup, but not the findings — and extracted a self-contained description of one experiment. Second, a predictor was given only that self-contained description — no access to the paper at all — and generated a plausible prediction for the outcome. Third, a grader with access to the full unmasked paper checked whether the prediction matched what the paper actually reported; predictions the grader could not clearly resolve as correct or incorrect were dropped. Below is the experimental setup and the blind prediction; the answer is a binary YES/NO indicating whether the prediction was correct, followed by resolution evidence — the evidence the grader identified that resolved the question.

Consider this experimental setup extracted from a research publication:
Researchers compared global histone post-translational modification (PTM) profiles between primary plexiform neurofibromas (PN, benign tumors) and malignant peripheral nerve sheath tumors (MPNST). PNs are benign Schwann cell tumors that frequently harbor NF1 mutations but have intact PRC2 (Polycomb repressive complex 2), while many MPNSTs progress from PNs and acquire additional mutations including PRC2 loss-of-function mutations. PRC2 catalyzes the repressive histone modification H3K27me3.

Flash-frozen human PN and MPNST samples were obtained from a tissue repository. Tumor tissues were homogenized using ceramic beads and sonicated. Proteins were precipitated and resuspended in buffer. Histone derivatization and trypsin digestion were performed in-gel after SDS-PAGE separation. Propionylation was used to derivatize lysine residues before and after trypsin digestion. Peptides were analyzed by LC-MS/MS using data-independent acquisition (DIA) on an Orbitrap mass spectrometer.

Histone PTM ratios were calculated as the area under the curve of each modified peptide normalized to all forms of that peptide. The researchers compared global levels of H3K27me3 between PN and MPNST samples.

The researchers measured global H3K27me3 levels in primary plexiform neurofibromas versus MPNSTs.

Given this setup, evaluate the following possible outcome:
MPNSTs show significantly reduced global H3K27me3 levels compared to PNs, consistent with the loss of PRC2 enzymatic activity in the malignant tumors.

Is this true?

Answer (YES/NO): NO